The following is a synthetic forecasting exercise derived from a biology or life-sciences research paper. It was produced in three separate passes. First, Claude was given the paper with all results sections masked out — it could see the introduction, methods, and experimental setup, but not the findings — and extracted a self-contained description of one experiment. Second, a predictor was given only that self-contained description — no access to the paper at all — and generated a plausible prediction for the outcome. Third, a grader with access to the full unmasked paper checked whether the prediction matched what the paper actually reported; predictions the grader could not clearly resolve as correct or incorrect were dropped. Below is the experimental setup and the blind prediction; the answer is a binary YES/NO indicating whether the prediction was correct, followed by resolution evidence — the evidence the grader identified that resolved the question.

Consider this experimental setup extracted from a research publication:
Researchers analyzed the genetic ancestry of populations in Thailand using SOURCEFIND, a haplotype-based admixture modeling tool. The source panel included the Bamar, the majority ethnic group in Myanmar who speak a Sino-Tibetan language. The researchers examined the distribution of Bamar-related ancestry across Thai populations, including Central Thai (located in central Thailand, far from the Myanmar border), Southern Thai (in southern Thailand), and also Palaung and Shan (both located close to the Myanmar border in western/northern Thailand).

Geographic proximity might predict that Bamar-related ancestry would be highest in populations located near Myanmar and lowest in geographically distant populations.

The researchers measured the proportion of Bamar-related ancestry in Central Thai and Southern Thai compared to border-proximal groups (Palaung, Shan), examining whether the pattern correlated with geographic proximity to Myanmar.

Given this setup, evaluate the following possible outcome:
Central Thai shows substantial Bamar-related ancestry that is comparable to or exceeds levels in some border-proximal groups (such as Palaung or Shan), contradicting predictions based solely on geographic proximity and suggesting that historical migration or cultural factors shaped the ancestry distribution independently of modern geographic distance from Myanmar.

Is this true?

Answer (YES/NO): YES